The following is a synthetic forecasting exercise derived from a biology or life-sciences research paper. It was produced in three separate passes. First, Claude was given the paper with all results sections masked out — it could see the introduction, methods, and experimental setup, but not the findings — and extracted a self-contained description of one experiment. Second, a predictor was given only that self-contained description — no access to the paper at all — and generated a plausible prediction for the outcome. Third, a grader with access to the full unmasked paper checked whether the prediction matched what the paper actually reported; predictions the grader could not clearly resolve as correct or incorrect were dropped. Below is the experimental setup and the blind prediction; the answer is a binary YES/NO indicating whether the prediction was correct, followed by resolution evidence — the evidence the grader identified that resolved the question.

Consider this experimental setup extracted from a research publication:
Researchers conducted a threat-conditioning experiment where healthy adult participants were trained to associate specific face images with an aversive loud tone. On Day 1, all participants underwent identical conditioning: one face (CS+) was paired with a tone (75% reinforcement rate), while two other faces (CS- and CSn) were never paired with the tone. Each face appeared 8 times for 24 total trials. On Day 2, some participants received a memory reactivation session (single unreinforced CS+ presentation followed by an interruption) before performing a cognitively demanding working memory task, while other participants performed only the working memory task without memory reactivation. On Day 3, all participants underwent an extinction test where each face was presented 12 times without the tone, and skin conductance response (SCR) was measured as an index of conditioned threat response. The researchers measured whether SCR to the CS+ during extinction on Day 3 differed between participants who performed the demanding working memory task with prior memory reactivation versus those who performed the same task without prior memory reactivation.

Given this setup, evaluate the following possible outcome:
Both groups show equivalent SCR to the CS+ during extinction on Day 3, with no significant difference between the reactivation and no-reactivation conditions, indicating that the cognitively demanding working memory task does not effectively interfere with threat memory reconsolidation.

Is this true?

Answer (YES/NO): NO